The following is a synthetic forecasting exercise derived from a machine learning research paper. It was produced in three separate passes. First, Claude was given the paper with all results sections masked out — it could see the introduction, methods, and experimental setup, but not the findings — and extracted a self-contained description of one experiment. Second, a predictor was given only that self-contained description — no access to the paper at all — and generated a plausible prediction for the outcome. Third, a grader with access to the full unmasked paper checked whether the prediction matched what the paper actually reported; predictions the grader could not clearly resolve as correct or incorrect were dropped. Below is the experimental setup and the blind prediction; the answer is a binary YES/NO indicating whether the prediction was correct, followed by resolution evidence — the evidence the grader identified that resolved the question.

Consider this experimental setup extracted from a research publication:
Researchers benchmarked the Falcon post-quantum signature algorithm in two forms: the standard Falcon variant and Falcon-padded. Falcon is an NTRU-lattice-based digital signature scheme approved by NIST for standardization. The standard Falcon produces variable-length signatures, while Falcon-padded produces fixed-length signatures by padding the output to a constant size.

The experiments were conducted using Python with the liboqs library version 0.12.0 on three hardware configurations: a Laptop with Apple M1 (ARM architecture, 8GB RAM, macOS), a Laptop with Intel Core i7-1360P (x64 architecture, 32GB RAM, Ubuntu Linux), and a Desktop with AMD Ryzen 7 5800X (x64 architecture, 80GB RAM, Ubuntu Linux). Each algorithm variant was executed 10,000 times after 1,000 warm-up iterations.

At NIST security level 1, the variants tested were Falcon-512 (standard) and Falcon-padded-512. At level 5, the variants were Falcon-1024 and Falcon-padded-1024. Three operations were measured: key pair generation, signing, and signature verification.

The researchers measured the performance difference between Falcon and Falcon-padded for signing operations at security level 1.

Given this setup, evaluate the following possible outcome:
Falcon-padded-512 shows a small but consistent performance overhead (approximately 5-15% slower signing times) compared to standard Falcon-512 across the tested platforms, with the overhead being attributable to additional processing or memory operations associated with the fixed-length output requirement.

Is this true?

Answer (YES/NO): NO